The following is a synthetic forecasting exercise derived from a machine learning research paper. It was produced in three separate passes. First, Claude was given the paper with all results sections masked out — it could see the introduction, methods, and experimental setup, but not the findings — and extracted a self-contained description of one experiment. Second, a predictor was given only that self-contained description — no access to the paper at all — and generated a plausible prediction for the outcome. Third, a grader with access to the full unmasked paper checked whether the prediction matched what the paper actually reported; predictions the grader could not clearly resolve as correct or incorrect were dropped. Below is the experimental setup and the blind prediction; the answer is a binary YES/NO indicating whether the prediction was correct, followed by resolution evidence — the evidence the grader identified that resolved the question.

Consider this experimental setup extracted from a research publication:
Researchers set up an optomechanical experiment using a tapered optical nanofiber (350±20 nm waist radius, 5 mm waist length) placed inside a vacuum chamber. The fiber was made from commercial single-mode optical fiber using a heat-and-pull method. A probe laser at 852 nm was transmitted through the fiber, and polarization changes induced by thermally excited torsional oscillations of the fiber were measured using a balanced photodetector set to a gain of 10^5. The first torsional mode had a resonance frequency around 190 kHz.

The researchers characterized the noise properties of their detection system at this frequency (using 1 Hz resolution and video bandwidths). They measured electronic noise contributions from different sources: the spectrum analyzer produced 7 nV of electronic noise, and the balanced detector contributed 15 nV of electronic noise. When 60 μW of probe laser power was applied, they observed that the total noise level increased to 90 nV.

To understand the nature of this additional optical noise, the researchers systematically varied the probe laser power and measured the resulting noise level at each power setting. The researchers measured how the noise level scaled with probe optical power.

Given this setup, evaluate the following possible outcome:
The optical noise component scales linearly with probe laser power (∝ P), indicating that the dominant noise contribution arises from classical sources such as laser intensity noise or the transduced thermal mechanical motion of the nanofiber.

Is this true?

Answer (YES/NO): NO